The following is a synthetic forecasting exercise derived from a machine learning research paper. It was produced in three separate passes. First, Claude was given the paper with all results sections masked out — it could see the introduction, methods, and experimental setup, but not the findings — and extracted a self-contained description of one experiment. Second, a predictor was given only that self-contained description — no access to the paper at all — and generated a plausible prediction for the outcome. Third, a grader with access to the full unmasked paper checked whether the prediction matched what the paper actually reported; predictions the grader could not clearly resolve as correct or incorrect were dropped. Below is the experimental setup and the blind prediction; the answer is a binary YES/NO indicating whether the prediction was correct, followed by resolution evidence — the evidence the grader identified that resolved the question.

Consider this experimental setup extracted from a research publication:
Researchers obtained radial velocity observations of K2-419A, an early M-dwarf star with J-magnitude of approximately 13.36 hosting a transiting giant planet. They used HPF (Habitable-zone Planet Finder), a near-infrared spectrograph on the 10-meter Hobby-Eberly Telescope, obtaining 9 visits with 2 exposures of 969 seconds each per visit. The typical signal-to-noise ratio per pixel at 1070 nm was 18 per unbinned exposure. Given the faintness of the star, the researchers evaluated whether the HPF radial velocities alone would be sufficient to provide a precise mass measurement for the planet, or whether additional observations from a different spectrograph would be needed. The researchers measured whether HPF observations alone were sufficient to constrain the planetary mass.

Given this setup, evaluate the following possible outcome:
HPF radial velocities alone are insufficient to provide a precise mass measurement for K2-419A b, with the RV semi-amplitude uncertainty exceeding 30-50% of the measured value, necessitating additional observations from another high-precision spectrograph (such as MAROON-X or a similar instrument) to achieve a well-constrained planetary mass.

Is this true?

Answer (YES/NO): YES